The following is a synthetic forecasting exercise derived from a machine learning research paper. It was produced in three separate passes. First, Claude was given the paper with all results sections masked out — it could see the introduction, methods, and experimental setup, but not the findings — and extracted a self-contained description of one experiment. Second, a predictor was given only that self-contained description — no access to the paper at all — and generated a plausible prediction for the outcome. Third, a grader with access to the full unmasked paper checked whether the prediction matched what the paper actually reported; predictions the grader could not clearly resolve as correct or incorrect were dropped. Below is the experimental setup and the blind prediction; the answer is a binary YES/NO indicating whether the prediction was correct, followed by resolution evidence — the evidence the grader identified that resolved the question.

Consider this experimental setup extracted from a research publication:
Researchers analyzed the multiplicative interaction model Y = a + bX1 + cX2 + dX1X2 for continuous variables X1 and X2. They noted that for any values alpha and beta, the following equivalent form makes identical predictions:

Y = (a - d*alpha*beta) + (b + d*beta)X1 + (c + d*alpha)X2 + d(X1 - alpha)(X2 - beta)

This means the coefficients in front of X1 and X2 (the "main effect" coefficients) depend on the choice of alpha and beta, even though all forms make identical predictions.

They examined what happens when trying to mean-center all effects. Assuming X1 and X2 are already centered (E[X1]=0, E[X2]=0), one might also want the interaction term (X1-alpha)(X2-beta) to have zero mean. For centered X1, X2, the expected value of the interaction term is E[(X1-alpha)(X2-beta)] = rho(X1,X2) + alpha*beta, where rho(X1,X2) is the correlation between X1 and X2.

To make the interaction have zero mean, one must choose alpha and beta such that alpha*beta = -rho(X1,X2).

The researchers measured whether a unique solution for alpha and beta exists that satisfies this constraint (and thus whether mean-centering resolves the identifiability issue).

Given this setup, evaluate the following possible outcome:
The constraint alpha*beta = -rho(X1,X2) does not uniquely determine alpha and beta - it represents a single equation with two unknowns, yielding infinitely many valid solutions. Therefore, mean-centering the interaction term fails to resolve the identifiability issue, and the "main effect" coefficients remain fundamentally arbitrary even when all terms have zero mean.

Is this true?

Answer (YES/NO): YES